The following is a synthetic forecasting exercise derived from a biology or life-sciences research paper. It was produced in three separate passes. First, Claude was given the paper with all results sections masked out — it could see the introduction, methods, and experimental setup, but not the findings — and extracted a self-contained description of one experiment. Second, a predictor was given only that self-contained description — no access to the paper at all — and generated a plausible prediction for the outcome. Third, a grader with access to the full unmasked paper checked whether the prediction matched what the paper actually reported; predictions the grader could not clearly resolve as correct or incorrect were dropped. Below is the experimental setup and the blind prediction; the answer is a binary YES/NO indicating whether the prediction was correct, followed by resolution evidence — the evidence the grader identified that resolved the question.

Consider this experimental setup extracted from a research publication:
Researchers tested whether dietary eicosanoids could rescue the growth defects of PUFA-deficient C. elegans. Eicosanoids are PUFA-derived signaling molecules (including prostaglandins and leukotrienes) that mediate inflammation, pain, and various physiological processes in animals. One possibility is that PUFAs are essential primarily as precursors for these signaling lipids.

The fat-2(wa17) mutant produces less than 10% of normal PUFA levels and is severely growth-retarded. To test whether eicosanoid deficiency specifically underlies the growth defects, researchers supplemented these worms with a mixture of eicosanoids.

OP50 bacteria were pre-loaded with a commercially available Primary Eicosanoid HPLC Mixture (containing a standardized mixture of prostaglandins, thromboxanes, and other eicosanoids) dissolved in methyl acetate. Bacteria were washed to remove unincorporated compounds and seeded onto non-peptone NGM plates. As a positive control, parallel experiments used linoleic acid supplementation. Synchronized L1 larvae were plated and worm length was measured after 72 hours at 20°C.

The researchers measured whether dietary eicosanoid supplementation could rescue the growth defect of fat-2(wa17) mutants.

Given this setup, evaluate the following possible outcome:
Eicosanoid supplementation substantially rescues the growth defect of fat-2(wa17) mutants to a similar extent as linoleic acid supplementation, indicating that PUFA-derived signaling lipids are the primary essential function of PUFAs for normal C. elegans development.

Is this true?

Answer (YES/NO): NO